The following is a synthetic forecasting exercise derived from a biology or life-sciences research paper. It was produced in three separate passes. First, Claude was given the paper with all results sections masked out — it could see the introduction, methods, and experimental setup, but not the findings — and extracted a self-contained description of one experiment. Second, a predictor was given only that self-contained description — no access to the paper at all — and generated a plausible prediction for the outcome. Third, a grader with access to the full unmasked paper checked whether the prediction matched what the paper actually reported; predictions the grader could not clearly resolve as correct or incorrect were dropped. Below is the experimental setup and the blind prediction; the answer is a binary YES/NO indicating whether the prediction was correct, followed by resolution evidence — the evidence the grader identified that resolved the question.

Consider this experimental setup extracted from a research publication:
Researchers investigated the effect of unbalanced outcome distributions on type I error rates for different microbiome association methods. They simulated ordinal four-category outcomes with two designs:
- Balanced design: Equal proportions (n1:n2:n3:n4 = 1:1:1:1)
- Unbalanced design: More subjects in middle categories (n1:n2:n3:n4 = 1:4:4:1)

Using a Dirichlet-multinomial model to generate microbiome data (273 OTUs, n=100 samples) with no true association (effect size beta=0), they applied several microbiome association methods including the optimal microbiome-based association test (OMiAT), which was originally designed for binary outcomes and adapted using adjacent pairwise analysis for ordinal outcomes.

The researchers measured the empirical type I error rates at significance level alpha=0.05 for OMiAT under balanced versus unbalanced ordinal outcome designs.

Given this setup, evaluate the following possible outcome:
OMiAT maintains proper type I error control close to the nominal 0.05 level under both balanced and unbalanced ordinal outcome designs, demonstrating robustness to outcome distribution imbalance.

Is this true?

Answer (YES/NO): NO